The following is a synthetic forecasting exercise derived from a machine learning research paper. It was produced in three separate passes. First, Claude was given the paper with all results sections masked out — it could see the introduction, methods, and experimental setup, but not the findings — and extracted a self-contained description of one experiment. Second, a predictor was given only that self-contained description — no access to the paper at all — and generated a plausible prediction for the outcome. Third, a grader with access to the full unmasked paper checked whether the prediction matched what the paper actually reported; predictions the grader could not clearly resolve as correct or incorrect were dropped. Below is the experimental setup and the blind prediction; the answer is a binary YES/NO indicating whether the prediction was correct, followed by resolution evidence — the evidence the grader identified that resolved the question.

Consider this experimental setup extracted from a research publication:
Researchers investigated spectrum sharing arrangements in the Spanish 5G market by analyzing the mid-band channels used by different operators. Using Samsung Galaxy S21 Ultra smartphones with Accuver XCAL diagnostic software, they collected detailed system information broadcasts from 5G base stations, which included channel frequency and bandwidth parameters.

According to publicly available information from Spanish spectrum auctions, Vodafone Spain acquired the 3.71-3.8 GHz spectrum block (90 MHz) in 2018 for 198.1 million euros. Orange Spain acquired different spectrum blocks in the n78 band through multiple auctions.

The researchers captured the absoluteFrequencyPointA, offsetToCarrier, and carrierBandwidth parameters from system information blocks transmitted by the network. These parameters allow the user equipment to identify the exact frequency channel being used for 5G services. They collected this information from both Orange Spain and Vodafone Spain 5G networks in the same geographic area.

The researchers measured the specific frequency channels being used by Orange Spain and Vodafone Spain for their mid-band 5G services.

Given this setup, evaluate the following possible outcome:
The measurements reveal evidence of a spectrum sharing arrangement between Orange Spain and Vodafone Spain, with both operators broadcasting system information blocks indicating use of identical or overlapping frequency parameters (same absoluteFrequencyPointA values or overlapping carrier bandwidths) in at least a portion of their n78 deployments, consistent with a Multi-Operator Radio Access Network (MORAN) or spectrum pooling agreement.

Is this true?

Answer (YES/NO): YES